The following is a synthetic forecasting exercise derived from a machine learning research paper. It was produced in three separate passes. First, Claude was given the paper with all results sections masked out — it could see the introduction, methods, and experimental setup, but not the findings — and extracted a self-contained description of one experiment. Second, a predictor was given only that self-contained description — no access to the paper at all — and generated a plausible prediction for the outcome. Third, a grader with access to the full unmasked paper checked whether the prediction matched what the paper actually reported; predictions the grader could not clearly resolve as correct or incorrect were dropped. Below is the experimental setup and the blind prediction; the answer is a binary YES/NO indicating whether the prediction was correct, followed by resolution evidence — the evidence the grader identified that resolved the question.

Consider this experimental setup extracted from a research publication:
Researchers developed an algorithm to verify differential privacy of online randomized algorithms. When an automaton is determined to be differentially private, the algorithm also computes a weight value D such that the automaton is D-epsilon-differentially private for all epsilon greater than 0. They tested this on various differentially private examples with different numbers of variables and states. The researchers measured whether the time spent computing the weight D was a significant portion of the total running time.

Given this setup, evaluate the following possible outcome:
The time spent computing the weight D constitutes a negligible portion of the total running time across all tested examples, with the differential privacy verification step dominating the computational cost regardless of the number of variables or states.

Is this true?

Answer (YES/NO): YES